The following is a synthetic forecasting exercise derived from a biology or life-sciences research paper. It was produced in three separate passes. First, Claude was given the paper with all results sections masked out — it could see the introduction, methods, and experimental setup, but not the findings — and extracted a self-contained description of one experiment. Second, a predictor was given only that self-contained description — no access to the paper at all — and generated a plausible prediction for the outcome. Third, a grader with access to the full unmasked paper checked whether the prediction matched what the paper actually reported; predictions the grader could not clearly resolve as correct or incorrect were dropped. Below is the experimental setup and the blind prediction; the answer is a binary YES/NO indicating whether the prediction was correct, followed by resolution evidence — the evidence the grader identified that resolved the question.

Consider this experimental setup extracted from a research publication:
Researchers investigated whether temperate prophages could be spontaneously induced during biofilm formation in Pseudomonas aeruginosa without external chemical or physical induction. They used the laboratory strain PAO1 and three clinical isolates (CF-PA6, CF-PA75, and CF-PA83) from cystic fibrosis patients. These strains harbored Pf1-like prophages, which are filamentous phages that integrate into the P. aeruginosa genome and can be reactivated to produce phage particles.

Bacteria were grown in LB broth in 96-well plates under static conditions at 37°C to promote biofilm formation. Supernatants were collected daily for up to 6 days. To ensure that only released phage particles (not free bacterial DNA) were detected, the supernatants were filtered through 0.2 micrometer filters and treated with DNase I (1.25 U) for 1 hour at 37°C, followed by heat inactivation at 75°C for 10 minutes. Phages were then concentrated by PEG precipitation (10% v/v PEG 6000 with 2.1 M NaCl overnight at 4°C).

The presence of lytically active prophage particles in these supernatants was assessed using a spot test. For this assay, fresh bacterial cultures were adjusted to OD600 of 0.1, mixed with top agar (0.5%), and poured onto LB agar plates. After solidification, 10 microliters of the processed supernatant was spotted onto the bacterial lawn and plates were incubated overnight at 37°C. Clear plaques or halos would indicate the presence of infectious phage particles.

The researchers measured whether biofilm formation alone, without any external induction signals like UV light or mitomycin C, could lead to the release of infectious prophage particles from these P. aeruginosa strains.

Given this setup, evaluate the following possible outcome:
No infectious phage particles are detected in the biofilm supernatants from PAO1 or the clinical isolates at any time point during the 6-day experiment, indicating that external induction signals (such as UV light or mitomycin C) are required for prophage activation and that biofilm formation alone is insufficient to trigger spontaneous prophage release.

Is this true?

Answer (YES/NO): NO